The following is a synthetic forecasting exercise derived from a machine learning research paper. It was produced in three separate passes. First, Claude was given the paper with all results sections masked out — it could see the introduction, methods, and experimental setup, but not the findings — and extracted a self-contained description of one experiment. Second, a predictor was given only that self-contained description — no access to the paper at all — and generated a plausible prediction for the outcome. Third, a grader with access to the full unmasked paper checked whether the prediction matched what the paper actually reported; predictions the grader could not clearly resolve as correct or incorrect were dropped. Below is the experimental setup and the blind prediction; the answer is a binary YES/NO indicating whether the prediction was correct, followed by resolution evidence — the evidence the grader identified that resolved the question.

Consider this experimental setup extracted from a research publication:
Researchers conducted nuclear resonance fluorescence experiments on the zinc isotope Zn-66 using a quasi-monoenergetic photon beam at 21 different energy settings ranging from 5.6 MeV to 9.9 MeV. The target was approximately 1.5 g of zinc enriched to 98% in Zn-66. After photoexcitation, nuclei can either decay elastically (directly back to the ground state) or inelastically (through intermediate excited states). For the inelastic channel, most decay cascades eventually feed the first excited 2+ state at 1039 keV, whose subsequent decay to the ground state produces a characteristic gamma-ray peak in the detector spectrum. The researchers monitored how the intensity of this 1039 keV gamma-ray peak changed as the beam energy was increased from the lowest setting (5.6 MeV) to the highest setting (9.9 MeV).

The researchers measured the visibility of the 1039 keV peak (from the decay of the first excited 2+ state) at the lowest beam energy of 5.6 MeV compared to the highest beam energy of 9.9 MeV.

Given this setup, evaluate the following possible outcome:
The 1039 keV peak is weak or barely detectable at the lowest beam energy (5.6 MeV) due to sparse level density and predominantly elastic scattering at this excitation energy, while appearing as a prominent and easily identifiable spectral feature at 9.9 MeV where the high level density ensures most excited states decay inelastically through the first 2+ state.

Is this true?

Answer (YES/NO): NO